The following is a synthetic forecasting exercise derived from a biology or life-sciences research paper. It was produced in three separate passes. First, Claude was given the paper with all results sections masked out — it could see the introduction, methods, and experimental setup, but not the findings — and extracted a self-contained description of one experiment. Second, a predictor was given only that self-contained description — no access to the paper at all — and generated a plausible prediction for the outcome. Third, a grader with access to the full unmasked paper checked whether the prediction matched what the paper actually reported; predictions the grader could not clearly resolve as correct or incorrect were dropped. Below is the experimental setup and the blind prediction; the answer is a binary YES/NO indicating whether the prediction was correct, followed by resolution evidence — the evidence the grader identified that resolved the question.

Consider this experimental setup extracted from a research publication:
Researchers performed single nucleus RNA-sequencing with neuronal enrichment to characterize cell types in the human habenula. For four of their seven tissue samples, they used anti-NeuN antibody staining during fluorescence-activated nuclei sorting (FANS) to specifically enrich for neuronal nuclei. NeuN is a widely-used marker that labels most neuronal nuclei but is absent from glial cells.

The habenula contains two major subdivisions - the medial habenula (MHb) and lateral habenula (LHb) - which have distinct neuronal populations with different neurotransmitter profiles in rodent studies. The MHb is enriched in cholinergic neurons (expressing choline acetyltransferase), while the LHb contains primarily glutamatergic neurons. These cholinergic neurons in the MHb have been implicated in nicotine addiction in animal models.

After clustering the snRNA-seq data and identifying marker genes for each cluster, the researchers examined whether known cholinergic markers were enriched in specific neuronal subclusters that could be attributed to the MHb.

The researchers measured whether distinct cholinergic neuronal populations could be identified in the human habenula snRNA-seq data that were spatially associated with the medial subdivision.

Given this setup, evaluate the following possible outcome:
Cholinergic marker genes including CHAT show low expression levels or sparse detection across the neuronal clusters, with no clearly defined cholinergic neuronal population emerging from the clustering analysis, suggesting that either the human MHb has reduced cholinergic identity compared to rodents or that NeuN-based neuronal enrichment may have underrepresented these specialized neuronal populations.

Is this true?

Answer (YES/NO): NO